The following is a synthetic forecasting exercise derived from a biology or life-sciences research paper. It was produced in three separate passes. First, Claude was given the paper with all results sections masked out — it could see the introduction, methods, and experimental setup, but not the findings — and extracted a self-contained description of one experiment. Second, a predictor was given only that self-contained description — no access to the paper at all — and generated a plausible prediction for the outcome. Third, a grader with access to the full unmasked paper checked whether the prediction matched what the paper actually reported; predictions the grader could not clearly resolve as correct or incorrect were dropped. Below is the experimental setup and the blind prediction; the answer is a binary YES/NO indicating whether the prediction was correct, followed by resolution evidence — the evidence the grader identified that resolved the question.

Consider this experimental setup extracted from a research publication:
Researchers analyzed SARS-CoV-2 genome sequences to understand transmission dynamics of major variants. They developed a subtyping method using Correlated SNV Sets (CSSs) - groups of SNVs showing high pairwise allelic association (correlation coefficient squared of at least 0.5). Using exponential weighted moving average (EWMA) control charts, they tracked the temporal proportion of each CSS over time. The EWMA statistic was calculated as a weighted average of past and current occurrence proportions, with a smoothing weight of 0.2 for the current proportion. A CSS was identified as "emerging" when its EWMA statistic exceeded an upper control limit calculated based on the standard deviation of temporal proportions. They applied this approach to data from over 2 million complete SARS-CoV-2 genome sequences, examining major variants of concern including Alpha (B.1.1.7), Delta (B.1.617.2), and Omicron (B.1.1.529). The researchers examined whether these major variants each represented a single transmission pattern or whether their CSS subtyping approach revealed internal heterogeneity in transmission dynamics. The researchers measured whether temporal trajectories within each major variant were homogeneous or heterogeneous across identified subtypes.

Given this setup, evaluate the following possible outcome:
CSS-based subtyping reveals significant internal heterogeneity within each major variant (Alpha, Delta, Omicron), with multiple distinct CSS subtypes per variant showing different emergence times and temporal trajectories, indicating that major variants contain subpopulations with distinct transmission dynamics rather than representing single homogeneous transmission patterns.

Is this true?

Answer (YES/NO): YES